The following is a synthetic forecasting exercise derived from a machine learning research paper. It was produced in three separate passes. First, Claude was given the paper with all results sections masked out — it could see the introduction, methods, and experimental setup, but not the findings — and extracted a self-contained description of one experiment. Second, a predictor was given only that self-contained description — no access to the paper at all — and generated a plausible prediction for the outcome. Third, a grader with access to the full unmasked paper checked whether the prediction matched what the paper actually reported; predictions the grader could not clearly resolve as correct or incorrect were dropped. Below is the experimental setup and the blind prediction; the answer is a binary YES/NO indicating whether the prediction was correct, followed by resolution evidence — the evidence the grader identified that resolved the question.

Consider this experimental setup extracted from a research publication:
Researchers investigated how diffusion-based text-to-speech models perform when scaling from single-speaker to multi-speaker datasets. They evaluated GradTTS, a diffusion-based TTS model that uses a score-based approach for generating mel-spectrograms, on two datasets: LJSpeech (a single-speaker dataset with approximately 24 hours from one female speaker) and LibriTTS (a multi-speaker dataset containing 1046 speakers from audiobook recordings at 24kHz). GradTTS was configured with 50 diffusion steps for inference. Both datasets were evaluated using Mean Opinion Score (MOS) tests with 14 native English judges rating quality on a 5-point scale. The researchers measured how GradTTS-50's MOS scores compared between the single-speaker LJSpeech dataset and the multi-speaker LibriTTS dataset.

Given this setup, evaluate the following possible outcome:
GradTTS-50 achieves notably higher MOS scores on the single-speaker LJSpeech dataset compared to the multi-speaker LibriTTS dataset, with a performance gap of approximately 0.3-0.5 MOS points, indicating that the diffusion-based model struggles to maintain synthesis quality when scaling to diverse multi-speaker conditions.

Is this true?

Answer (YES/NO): NO